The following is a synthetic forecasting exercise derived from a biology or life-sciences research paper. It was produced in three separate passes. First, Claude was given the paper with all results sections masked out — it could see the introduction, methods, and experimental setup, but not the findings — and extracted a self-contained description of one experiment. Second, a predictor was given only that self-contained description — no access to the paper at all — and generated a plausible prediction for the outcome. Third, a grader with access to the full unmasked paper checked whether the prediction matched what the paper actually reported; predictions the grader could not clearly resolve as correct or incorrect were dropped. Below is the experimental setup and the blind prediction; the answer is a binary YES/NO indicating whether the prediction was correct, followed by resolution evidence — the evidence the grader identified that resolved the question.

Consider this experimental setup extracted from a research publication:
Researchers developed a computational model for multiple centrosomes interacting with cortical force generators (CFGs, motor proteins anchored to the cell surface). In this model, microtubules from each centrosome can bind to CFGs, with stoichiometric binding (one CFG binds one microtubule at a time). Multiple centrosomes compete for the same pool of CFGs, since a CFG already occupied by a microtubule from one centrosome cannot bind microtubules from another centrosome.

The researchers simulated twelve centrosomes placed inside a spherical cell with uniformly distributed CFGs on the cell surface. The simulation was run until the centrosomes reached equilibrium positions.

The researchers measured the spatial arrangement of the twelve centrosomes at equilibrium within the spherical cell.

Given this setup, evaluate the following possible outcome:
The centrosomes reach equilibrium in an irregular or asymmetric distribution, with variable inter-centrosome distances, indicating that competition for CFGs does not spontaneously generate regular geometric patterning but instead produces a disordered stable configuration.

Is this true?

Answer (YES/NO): NO